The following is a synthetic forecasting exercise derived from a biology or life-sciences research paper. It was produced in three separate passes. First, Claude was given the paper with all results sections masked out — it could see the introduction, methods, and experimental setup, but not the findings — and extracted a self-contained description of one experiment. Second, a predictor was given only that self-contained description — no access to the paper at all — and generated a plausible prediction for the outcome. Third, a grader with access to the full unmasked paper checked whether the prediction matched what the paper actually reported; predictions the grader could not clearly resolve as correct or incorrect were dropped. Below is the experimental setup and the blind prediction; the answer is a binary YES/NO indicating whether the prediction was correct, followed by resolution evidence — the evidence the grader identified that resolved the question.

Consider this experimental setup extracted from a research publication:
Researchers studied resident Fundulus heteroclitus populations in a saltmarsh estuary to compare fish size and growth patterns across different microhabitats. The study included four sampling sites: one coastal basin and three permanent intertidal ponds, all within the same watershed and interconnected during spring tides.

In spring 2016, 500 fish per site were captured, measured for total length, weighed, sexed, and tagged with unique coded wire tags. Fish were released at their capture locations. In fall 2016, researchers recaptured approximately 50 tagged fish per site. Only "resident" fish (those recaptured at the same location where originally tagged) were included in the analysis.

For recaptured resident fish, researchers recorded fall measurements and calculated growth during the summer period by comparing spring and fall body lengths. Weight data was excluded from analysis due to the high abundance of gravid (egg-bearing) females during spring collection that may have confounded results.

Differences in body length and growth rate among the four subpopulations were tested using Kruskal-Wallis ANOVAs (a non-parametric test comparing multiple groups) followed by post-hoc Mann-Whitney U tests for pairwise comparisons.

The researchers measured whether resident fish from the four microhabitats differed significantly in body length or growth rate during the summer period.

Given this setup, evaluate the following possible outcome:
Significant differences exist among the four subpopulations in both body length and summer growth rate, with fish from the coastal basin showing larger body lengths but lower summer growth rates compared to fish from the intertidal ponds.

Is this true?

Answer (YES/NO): NO